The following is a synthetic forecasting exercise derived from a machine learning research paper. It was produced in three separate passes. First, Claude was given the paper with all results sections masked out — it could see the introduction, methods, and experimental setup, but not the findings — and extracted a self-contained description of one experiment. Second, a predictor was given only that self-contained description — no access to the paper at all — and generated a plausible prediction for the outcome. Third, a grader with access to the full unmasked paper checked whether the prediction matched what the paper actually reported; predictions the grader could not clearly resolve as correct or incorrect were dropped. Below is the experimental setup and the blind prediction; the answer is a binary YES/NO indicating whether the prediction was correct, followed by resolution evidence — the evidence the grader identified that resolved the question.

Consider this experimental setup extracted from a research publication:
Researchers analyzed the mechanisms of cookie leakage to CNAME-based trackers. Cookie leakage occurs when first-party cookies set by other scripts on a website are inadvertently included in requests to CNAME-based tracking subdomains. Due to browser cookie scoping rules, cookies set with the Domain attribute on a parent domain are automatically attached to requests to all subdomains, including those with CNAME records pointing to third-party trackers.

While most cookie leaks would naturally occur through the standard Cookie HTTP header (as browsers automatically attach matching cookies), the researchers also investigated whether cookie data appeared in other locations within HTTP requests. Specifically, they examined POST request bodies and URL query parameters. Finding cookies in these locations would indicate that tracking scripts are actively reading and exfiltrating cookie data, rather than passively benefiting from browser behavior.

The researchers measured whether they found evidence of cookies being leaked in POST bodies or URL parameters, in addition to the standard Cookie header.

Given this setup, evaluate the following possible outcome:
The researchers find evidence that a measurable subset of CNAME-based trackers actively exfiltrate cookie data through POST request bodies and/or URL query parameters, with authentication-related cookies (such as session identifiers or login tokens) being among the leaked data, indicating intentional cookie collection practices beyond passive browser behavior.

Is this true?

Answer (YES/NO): NO